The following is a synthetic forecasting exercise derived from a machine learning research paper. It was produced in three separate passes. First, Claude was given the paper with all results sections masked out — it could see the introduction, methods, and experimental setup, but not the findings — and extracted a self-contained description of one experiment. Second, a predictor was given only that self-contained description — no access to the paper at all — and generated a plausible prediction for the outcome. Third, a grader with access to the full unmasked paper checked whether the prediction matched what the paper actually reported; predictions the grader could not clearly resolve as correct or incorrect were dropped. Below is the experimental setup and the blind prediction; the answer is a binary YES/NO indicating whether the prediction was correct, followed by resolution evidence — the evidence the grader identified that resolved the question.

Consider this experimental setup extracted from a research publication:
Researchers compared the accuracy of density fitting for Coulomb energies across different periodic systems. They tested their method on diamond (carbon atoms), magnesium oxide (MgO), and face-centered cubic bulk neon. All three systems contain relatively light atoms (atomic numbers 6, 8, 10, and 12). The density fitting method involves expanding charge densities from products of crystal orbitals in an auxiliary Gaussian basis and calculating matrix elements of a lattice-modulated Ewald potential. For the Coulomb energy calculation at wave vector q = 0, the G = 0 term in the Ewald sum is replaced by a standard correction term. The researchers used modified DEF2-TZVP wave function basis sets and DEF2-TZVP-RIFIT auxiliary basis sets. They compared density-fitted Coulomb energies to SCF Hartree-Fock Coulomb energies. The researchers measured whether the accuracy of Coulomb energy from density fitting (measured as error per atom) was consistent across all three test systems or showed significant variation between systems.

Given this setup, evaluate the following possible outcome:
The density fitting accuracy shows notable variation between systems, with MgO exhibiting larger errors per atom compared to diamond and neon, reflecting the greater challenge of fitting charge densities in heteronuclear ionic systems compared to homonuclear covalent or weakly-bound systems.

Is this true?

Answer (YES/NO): NO